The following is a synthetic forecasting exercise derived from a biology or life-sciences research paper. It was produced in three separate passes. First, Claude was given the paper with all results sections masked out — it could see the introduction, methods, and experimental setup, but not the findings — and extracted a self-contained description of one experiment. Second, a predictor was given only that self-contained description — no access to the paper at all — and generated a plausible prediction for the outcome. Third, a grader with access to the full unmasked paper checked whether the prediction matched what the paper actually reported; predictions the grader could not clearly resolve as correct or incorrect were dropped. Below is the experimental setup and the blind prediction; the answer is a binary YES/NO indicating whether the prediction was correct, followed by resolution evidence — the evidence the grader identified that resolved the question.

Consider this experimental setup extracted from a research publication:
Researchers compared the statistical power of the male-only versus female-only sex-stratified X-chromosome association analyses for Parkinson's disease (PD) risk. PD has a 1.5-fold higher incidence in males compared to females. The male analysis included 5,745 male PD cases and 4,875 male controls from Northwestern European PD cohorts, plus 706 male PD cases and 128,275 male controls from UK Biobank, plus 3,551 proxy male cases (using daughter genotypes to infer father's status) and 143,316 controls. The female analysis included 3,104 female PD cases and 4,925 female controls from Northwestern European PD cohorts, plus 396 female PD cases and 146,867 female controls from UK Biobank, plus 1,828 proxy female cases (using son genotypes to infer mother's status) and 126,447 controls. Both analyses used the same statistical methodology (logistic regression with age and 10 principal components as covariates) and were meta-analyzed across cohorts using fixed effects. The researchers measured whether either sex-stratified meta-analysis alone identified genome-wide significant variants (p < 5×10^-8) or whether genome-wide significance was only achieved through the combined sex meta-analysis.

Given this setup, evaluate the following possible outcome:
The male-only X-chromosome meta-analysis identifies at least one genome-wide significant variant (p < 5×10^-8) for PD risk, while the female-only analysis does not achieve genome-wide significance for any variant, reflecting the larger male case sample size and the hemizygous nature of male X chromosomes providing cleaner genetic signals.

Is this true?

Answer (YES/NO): NO